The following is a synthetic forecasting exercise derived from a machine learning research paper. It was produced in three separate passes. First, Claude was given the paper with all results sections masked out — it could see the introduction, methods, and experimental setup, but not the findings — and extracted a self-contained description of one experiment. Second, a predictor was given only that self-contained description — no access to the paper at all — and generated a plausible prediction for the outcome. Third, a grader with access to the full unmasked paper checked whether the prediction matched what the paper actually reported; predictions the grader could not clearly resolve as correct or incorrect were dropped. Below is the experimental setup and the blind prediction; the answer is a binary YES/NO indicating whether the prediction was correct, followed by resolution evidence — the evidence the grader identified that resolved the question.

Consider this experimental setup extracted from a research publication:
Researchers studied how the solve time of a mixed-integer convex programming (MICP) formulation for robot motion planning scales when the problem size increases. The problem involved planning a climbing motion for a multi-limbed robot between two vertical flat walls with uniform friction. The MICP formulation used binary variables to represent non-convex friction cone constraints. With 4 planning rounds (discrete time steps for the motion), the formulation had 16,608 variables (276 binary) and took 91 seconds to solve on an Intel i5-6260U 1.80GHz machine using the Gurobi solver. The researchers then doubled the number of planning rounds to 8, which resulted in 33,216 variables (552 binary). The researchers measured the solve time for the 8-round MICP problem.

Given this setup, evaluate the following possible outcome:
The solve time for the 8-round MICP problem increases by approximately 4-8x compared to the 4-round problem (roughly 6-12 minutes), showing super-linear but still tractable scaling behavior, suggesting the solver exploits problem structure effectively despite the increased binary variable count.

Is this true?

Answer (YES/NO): NO